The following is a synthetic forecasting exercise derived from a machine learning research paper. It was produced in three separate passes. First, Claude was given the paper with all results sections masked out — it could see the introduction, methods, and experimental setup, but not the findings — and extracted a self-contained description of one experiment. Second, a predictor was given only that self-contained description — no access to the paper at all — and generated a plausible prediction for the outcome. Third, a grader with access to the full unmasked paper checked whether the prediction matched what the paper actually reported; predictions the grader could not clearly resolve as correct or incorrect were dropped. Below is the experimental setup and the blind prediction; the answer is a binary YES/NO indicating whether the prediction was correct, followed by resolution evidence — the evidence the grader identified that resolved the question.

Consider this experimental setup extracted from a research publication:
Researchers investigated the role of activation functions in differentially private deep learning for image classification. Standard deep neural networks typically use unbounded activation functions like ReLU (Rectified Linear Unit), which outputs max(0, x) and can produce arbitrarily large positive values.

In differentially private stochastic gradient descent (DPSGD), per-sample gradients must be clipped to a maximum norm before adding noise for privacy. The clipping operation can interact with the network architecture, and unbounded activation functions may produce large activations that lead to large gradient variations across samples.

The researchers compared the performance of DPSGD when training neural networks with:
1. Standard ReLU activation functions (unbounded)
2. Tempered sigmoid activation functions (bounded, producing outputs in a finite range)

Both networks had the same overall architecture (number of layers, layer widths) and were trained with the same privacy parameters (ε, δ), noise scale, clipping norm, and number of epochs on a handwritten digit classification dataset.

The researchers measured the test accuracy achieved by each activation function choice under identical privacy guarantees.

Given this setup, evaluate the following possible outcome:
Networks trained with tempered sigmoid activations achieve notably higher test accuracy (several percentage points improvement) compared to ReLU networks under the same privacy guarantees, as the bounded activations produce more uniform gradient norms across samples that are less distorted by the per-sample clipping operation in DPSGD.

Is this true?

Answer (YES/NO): YES